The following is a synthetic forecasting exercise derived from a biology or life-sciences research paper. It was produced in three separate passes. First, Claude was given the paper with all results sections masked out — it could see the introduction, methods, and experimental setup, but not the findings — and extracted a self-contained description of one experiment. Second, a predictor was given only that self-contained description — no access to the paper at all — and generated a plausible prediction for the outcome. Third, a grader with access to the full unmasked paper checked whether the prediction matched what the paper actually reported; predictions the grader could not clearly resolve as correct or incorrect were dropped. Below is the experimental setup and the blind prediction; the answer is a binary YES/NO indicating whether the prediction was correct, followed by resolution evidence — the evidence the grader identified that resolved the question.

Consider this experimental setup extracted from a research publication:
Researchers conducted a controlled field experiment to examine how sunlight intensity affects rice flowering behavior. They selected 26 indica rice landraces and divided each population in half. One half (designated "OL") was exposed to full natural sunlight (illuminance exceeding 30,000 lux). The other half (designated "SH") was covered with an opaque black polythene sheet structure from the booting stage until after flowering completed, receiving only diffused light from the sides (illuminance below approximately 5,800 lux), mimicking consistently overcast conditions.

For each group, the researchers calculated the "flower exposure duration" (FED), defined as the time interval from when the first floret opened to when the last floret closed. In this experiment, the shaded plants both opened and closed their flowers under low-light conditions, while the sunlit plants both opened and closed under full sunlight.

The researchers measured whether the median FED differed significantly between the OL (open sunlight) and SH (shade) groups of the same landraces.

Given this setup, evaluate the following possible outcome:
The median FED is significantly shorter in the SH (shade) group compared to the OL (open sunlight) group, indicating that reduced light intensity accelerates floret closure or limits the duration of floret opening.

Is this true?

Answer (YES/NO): NO